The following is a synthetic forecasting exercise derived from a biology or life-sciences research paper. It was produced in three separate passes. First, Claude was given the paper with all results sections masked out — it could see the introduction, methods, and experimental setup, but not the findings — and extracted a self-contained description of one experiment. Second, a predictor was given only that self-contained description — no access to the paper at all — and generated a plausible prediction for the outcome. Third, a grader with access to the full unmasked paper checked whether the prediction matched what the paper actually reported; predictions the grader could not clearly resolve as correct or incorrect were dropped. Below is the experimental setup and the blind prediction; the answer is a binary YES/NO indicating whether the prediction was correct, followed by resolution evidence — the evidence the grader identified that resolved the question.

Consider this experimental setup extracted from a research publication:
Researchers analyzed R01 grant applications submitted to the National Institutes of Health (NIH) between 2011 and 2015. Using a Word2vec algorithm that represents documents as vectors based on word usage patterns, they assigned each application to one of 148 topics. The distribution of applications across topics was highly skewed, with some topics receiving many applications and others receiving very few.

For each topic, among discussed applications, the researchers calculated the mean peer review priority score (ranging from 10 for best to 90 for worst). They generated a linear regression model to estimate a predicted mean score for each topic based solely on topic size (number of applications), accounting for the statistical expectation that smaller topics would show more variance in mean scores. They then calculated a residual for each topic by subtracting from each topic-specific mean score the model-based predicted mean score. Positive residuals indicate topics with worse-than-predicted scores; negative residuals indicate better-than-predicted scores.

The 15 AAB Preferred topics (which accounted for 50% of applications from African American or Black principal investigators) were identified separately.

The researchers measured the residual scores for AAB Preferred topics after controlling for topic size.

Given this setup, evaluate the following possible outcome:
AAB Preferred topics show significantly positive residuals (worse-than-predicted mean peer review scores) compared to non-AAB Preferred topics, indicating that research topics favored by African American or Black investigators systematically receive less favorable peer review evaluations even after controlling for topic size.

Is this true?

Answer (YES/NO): NO